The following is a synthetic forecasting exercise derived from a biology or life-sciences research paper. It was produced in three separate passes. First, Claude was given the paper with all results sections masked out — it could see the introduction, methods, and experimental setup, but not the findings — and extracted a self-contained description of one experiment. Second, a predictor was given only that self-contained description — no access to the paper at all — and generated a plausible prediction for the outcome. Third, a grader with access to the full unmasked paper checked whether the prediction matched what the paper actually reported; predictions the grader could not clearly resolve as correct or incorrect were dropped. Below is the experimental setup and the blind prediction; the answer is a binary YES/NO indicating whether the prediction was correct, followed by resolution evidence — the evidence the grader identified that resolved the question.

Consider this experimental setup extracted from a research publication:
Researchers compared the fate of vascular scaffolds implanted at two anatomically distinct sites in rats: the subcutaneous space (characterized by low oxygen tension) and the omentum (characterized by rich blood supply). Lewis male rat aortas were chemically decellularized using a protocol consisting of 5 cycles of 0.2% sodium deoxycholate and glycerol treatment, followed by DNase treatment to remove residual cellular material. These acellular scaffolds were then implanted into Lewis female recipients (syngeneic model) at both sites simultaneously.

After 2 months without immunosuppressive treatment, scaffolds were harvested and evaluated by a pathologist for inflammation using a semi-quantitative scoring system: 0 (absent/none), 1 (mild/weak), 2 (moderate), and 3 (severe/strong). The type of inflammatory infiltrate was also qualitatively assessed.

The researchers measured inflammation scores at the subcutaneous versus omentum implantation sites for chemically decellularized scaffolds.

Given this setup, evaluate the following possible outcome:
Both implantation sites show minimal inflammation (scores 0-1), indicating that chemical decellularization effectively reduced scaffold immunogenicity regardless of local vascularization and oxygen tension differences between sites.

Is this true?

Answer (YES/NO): NO